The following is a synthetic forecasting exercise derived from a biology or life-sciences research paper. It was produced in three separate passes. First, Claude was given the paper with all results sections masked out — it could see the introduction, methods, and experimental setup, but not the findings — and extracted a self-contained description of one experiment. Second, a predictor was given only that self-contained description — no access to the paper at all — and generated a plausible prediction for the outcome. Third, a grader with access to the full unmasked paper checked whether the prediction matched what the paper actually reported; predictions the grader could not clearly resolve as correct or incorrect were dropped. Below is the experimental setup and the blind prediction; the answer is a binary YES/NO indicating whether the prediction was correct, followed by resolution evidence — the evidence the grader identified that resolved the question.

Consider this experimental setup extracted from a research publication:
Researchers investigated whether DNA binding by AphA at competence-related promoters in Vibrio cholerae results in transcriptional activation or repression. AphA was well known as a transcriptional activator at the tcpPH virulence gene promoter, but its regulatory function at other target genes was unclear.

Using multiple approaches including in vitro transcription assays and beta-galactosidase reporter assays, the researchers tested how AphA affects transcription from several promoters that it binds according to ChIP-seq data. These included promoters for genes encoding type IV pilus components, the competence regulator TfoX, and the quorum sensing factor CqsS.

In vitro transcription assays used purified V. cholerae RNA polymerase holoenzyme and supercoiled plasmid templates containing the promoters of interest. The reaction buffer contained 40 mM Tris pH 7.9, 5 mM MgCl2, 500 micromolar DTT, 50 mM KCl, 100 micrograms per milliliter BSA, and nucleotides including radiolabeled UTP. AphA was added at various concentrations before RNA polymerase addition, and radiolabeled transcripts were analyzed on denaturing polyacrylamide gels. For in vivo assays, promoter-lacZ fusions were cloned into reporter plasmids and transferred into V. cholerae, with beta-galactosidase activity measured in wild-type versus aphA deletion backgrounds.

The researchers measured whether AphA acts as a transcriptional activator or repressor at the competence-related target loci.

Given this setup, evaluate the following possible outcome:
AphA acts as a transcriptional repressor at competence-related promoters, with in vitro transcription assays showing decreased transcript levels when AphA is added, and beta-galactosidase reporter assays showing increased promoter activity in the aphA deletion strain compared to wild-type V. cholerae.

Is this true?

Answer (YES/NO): YES